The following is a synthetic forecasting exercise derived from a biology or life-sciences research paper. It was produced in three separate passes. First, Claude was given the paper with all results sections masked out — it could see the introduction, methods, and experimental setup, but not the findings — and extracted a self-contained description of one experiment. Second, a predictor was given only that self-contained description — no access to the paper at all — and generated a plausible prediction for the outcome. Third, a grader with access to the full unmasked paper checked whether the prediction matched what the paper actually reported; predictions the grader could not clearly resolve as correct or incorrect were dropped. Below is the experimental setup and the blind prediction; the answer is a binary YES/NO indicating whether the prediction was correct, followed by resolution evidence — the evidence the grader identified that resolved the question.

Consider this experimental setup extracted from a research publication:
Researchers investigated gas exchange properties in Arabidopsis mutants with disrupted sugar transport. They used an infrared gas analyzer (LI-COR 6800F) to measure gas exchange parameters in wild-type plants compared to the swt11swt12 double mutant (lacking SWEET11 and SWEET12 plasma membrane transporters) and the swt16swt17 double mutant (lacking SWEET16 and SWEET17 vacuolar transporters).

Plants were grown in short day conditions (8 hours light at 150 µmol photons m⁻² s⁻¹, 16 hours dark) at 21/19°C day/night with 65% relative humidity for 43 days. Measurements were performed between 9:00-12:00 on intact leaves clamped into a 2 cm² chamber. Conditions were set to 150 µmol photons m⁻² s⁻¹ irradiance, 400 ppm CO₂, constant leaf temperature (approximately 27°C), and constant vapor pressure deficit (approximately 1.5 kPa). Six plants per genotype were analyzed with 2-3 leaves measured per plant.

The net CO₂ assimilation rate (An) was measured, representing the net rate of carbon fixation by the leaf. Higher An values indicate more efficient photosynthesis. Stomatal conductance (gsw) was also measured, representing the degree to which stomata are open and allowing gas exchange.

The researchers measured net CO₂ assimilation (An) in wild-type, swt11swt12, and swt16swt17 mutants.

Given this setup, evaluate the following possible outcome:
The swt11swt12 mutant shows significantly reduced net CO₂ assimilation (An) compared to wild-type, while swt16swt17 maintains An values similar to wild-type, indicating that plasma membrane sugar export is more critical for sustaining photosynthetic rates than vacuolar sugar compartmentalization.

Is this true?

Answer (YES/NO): NO